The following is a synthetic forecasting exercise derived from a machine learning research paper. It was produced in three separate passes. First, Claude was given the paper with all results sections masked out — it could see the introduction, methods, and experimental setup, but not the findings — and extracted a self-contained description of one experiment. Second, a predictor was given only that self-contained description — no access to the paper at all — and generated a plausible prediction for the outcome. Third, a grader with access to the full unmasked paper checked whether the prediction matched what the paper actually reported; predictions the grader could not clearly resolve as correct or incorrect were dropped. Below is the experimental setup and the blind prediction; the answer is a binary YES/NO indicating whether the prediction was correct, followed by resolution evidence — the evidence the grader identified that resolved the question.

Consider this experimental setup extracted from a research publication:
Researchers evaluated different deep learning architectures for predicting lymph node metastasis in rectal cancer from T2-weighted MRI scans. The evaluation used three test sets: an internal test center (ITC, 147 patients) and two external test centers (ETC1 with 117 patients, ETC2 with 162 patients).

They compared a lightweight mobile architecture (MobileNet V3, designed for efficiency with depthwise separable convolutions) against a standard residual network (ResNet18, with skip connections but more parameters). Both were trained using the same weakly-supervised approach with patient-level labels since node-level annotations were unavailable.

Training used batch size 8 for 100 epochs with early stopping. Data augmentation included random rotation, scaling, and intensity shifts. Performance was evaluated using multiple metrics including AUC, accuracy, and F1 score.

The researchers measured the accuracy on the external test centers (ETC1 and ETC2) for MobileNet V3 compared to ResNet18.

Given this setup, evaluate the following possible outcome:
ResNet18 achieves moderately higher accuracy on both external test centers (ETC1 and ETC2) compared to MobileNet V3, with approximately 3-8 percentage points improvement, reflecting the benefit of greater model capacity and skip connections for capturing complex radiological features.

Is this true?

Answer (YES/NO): NO